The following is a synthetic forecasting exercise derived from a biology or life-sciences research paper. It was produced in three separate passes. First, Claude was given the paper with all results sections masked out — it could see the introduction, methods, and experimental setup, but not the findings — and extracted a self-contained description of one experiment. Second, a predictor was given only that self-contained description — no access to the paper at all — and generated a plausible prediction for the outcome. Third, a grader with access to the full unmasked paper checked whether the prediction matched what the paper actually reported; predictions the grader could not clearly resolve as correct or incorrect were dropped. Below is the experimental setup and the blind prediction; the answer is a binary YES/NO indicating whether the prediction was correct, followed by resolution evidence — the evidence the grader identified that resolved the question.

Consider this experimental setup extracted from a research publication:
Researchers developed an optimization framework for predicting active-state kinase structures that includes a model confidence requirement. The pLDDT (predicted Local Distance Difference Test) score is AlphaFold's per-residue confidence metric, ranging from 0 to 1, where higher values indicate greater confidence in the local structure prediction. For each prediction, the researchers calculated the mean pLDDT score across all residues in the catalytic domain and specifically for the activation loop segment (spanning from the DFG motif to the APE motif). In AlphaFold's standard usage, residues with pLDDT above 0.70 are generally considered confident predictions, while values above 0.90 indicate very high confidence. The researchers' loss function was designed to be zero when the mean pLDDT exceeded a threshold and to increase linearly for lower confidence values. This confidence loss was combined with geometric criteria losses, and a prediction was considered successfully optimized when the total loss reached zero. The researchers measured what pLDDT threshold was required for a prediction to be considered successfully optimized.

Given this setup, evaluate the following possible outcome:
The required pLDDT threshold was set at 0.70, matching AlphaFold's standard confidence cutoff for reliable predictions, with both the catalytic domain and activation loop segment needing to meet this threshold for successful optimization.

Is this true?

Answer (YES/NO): NO